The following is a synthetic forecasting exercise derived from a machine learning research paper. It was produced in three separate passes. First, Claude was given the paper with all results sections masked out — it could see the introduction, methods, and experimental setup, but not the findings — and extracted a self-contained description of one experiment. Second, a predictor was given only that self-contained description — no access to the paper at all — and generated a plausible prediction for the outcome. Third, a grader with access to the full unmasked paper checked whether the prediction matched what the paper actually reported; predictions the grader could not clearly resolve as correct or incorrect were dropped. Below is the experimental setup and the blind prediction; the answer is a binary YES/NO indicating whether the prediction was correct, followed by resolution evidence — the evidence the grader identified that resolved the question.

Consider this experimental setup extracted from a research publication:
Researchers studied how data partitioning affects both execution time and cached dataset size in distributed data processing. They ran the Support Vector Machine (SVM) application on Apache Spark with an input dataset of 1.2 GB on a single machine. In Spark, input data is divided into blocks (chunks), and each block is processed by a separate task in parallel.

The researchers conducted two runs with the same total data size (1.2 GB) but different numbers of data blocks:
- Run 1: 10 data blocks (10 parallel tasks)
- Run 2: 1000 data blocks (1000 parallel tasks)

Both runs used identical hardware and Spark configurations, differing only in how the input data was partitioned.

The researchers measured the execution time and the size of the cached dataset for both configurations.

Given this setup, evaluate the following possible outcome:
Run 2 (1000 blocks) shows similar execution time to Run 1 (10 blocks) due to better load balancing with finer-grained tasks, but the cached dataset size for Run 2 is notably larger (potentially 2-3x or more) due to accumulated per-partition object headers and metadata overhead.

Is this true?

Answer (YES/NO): NO